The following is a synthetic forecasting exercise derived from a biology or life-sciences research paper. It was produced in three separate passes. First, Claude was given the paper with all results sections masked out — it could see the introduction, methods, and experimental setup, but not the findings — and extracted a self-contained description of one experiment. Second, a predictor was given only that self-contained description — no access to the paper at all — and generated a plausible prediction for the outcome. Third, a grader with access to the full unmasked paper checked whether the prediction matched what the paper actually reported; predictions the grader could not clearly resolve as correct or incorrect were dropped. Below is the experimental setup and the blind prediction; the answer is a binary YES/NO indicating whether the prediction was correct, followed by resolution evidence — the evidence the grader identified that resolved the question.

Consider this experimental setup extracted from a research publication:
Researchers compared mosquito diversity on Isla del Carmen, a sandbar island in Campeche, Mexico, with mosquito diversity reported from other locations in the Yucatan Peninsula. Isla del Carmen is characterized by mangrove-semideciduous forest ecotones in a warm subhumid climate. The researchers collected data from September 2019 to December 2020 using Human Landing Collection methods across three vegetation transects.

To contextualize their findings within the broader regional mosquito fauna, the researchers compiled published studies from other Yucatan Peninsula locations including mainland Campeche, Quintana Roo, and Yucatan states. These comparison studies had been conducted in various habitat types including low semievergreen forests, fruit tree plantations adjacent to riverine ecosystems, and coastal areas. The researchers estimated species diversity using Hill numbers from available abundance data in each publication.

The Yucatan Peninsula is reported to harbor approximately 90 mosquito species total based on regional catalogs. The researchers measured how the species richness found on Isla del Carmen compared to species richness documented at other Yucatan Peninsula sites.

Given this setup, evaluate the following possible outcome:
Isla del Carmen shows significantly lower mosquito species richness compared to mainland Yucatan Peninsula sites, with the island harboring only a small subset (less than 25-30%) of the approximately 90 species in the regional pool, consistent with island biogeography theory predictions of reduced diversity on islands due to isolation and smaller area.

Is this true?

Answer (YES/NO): NO